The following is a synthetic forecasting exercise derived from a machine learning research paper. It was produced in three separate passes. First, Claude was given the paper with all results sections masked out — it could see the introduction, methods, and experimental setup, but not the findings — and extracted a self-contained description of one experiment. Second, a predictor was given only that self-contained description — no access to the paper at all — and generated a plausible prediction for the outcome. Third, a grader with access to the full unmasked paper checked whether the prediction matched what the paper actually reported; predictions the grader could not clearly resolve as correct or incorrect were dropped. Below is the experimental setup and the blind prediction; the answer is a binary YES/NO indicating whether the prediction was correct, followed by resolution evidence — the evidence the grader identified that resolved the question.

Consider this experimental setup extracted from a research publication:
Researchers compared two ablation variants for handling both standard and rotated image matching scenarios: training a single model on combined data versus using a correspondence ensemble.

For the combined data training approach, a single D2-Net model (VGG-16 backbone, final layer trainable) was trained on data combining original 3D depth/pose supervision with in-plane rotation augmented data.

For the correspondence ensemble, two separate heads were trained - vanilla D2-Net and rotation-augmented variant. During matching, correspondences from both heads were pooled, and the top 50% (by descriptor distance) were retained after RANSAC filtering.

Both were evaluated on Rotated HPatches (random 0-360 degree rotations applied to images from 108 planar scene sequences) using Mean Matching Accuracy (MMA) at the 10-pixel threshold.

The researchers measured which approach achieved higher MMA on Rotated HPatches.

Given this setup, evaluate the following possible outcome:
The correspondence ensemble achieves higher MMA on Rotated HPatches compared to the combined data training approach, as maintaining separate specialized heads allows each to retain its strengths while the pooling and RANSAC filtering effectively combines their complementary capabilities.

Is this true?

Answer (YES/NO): YES